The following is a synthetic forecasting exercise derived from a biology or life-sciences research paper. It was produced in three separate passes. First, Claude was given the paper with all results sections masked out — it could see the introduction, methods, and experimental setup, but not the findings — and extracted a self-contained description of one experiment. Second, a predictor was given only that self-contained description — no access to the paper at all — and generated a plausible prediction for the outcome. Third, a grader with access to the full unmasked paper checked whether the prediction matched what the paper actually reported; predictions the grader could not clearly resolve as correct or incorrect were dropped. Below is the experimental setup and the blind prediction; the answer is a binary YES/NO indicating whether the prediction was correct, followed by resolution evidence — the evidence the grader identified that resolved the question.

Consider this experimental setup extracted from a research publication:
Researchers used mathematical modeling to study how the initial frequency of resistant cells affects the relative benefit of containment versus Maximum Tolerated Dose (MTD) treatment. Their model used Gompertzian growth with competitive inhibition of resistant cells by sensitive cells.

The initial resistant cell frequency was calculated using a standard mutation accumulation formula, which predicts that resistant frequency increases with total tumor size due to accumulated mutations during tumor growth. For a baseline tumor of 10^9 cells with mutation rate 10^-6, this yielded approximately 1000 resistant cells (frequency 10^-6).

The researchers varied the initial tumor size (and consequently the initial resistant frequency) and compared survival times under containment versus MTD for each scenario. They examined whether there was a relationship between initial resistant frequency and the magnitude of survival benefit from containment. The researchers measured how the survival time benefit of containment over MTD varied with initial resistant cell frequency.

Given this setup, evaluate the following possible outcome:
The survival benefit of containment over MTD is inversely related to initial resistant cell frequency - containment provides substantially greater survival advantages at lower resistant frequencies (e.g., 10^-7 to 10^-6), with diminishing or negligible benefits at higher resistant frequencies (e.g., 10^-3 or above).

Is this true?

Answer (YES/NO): YES